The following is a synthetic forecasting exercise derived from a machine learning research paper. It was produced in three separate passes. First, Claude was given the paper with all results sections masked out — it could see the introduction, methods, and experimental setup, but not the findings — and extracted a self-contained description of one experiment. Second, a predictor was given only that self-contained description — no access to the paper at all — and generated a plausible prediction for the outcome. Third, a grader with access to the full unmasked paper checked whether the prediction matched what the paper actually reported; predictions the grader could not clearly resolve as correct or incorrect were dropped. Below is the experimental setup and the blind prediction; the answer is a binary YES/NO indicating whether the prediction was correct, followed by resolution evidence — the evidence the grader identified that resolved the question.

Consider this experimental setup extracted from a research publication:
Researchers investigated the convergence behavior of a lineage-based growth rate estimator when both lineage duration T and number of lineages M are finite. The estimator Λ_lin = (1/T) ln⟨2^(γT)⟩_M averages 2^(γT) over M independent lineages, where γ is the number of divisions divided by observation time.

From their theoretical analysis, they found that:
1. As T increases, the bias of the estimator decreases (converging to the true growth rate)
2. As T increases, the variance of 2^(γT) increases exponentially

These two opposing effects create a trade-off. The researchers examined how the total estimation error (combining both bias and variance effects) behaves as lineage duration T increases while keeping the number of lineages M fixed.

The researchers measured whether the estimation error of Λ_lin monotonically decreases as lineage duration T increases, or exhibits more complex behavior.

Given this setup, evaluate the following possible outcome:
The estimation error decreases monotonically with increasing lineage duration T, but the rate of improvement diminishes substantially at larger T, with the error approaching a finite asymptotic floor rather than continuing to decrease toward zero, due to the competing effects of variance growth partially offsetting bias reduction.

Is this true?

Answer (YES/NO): NO